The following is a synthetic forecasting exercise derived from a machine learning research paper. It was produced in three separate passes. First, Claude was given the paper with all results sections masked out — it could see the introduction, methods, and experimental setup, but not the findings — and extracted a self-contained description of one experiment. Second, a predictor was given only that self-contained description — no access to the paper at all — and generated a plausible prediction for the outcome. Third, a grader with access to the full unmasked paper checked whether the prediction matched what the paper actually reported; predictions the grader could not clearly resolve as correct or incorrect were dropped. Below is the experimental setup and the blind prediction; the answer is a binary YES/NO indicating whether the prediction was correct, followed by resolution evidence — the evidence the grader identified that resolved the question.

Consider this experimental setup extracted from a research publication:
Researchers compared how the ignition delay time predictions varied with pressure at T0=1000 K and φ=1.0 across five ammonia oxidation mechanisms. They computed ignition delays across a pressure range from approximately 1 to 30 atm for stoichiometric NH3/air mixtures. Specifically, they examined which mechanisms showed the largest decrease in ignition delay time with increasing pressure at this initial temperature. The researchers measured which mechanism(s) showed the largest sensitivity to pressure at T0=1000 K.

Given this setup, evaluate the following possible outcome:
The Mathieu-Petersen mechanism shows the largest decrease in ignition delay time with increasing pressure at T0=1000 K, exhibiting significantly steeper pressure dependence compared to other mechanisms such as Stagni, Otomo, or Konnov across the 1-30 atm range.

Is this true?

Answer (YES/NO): NO